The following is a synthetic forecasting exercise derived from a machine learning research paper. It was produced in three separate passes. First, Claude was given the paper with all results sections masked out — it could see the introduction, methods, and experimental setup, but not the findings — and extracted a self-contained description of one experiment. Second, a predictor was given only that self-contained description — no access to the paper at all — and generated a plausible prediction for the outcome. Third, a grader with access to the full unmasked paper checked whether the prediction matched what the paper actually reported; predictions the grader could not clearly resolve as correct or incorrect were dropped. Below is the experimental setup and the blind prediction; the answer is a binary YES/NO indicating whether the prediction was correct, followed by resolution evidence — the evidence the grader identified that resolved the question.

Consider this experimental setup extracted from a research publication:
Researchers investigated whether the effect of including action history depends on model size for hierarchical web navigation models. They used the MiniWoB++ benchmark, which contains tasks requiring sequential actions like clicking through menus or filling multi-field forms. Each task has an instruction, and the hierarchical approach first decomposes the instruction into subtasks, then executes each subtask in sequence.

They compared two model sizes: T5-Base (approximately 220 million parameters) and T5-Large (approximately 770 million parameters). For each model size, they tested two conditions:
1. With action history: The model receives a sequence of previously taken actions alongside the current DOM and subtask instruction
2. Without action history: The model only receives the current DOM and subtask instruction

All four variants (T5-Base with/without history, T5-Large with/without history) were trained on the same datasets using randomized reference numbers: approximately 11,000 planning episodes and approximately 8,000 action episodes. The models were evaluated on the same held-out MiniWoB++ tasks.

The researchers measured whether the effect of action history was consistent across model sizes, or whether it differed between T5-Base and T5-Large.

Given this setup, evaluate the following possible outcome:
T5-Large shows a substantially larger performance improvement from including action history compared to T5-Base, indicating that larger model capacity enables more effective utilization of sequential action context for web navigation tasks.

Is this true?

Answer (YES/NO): NO